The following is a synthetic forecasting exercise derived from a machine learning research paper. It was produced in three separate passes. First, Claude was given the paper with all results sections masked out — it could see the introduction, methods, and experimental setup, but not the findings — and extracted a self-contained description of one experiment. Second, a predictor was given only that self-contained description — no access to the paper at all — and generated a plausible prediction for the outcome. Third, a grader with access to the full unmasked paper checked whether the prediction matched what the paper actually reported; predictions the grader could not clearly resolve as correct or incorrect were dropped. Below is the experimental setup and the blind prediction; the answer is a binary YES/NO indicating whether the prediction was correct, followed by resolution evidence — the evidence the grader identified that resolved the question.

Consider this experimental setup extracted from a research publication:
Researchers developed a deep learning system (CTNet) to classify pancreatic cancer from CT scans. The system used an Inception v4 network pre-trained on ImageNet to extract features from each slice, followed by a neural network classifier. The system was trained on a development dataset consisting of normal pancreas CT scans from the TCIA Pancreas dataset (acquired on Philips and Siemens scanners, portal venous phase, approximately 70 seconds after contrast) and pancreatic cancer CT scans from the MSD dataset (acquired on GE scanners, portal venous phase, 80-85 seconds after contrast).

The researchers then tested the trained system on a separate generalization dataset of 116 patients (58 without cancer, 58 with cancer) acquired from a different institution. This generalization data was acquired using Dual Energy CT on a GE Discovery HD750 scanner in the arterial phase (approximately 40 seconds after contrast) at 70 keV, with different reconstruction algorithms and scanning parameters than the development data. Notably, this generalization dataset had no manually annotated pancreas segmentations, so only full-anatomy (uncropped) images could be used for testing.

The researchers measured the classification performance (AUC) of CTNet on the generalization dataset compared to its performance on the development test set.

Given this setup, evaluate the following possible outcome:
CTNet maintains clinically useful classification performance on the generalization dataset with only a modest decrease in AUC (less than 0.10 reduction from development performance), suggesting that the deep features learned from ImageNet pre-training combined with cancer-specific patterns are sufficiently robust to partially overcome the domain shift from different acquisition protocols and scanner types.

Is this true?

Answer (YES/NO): NO